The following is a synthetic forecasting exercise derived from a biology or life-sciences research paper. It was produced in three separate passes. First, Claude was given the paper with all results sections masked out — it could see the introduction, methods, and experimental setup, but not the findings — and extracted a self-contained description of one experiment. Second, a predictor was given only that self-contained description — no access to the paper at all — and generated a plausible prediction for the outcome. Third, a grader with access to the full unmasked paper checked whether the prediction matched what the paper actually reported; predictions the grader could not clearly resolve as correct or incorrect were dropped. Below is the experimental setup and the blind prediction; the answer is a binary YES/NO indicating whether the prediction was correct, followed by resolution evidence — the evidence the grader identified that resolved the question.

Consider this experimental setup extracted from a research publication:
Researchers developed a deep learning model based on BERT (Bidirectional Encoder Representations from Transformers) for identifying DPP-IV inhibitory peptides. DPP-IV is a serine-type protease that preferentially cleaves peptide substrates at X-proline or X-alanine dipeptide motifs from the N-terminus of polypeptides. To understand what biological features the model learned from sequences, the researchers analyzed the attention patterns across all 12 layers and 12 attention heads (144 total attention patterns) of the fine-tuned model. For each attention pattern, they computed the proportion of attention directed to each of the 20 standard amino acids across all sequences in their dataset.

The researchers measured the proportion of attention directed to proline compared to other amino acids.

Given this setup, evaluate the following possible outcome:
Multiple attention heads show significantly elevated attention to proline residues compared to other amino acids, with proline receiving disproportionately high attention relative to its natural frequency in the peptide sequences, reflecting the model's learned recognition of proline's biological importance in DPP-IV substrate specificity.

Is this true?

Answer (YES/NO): YES